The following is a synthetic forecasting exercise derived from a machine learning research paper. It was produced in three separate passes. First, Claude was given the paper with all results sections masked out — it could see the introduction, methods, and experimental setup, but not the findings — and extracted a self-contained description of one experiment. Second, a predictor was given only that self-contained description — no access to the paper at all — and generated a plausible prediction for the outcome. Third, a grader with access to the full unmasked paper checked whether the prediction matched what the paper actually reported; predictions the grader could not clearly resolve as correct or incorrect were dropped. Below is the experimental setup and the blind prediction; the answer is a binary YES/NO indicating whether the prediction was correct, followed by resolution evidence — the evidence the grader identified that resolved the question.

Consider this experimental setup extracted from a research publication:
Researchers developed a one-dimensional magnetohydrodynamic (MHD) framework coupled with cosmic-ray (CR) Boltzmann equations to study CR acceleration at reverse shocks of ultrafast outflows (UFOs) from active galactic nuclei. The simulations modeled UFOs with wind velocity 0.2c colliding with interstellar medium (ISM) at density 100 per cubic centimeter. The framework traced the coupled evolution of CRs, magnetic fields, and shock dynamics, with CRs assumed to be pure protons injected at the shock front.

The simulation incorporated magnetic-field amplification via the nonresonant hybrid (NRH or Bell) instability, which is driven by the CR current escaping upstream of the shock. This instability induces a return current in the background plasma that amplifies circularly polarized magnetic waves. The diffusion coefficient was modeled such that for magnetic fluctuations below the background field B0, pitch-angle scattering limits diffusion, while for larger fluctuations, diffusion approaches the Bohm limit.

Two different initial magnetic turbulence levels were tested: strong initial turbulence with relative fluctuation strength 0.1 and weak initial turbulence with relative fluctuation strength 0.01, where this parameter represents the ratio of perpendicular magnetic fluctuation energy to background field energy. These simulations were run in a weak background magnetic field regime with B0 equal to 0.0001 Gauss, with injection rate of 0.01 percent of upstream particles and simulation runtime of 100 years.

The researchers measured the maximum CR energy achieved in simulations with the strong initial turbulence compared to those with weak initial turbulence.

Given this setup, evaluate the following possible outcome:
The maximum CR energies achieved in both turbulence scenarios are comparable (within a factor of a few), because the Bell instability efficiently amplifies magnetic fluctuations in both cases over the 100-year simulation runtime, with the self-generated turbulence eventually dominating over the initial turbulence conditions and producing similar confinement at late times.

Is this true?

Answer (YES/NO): YES